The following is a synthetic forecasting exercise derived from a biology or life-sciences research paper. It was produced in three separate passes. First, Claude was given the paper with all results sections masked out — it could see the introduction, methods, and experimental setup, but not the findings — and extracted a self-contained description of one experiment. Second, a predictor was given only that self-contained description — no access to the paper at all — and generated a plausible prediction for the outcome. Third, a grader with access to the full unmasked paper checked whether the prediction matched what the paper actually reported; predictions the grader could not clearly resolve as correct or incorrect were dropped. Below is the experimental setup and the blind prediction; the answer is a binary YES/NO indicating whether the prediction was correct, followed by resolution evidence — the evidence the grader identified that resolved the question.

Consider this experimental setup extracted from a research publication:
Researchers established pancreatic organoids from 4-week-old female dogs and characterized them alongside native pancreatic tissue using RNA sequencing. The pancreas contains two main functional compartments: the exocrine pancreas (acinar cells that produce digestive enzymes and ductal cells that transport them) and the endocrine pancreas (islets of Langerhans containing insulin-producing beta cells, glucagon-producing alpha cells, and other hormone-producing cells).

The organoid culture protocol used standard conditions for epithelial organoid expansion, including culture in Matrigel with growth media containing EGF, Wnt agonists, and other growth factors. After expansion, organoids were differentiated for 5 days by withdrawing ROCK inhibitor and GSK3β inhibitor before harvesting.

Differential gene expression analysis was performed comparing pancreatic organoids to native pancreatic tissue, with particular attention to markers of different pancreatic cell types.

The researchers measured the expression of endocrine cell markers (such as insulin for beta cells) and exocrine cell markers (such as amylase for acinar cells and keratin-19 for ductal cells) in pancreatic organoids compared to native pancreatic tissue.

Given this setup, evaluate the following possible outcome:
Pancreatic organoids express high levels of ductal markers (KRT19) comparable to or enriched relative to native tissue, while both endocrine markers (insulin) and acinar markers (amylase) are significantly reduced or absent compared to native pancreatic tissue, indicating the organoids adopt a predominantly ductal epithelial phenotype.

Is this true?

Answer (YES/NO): YES